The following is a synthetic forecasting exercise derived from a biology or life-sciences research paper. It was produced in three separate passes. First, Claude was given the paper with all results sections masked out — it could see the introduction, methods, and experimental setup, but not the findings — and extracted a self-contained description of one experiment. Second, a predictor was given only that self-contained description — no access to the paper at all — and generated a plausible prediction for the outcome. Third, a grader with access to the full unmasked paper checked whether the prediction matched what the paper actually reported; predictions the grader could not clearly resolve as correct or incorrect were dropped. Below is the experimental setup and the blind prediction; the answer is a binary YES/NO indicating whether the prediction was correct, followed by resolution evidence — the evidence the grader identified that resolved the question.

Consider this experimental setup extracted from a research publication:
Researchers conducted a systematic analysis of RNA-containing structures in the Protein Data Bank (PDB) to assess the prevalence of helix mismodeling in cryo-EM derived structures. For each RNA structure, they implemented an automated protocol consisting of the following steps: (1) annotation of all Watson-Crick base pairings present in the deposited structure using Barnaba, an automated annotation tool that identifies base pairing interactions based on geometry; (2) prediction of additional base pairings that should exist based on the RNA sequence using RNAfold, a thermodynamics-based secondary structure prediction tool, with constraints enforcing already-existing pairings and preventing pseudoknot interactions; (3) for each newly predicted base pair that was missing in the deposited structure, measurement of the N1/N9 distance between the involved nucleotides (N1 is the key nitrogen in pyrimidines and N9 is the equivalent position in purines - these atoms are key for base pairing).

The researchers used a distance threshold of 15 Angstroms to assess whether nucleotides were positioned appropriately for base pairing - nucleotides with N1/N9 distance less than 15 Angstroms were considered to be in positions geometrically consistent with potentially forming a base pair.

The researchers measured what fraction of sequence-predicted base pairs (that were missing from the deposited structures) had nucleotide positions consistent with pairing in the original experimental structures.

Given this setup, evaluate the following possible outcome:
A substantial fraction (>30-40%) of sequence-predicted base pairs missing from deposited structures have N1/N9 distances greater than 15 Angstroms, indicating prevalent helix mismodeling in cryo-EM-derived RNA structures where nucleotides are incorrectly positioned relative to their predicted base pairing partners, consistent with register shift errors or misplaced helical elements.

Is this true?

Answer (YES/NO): NO